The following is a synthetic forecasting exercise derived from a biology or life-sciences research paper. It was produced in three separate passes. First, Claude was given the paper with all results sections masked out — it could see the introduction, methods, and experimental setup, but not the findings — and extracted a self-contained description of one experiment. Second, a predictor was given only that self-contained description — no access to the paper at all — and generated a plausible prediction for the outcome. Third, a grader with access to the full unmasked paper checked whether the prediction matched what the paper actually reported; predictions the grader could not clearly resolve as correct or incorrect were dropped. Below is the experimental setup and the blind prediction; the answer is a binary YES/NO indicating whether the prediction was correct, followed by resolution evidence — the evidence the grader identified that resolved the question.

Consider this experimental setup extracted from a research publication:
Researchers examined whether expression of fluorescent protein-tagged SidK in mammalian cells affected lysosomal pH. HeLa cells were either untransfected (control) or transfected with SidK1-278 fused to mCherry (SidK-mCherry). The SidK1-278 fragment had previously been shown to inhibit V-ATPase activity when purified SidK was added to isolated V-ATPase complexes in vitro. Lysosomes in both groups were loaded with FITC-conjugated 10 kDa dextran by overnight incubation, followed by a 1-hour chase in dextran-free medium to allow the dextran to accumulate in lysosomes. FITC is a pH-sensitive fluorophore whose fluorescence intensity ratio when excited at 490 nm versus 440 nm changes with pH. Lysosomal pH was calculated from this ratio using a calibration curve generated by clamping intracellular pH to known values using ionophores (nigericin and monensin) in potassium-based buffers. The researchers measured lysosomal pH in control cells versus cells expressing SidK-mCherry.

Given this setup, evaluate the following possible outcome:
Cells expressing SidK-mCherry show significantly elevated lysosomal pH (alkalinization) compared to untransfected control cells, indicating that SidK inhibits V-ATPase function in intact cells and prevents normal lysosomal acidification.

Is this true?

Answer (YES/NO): NO